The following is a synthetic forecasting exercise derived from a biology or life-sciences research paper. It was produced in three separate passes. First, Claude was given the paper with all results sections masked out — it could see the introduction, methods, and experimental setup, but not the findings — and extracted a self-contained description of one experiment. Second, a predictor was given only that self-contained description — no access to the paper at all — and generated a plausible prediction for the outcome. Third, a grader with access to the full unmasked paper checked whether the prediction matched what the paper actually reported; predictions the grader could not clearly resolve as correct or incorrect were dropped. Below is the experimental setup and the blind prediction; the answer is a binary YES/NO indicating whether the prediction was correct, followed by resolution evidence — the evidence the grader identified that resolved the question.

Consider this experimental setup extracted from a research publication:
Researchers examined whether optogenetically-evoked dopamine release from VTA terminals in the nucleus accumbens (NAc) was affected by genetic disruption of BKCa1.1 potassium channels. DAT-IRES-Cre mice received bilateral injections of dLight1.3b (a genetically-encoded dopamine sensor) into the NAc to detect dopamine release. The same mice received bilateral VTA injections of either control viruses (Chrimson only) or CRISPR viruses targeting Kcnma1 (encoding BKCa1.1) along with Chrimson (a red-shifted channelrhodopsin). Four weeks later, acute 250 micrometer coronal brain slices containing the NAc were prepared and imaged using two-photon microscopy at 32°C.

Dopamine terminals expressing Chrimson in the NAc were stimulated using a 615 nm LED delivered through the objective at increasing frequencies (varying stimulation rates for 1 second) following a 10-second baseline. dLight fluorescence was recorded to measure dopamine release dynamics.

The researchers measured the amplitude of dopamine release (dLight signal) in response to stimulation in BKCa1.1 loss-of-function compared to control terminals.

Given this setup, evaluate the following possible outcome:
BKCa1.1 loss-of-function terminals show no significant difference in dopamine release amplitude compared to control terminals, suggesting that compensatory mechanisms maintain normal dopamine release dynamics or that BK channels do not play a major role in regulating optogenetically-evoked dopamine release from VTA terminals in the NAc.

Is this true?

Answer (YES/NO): YES